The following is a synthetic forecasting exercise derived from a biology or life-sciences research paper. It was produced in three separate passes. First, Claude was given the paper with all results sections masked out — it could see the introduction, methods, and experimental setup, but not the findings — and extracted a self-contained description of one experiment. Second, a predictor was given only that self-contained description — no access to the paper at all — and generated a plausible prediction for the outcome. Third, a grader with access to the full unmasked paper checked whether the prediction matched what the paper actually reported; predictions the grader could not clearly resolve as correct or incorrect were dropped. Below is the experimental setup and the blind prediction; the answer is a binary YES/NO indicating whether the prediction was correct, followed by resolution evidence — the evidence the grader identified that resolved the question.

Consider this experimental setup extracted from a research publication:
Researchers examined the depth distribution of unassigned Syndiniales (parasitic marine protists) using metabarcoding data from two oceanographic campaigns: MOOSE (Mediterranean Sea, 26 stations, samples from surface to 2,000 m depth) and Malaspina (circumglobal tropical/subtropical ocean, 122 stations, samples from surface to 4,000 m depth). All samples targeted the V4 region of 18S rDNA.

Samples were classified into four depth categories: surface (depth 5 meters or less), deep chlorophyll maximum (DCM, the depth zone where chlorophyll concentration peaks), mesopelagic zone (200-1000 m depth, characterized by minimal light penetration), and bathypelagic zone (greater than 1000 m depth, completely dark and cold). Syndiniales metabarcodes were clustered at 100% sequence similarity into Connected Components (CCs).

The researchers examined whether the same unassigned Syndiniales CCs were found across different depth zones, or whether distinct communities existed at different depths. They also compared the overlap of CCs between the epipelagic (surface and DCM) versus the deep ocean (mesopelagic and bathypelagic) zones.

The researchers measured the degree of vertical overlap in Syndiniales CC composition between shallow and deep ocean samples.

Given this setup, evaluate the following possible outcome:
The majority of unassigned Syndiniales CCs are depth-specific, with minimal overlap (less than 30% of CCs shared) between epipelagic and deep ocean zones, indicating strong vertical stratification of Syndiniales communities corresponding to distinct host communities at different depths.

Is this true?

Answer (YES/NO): YES